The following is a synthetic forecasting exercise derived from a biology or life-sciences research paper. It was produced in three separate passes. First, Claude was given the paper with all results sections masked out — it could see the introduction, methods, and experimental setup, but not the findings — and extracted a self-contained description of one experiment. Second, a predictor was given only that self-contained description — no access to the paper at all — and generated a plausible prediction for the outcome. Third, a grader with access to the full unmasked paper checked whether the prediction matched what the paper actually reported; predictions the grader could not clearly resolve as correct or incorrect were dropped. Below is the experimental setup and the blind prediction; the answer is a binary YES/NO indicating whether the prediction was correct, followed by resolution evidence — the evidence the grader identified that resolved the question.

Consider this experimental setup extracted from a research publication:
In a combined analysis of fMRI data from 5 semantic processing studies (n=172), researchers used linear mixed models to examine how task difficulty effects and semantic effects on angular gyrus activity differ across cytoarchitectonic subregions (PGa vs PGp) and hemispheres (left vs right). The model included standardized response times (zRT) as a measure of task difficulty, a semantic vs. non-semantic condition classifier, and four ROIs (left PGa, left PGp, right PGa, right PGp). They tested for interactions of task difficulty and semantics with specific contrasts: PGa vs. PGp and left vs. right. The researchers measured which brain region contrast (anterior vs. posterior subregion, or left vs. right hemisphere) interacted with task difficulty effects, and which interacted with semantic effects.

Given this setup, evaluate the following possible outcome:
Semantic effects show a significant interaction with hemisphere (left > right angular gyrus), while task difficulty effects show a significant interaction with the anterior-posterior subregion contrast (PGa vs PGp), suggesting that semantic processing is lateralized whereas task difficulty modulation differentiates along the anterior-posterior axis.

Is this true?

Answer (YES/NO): YES